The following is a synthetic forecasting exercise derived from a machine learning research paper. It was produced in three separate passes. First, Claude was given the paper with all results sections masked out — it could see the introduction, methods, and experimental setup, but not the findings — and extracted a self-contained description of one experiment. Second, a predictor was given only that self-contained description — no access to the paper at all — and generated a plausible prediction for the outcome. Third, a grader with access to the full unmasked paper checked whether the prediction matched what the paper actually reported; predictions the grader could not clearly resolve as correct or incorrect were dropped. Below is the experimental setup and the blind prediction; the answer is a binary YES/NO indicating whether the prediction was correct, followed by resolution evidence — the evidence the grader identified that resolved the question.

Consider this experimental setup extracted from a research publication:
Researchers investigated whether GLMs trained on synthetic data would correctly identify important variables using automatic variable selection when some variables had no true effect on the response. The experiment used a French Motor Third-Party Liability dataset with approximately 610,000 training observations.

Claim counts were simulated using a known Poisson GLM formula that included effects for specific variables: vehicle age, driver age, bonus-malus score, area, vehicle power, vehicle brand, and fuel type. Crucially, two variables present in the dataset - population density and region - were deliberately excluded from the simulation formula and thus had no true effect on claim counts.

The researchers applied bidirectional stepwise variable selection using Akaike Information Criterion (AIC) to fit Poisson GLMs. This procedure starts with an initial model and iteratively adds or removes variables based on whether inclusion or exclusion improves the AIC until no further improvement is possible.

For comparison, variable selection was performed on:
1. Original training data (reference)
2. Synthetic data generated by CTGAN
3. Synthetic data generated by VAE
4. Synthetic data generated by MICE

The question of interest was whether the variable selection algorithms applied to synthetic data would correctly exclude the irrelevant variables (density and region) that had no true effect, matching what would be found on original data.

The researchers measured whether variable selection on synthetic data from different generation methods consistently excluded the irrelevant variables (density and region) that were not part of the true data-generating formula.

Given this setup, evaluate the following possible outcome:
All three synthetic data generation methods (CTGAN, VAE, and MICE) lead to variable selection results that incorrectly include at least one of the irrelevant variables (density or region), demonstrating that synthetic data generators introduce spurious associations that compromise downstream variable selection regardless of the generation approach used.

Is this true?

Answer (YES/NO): YES